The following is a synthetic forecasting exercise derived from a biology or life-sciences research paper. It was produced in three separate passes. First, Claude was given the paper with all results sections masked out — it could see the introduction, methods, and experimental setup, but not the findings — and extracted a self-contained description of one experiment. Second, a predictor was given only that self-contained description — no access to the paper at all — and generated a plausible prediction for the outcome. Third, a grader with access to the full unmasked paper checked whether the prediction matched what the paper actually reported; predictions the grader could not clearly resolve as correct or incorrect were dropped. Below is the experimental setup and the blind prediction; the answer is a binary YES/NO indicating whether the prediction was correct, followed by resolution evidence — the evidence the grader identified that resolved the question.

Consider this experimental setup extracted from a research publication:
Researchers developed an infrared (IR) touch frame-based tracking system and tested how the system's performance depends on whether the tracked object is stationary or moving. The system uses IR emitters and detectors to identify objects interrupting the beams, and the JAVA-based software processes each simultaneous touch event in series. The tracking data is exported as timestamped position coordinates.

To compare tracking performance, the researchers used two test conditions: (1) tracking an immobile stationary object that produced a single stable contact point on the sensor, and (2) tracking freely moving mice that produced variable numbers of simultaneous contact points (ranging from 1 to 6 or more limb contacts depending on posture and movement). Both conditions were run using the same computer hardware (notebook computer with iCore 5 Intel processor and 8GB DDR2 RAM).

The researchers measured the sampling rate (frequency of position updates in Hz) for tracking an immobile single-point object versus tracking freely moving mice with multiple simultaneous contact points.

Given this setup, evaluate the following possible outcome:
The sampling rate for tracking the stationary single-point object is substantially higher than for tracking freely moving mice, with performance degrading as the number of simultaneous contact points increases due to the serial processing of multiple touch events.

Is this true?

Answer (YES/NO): NO